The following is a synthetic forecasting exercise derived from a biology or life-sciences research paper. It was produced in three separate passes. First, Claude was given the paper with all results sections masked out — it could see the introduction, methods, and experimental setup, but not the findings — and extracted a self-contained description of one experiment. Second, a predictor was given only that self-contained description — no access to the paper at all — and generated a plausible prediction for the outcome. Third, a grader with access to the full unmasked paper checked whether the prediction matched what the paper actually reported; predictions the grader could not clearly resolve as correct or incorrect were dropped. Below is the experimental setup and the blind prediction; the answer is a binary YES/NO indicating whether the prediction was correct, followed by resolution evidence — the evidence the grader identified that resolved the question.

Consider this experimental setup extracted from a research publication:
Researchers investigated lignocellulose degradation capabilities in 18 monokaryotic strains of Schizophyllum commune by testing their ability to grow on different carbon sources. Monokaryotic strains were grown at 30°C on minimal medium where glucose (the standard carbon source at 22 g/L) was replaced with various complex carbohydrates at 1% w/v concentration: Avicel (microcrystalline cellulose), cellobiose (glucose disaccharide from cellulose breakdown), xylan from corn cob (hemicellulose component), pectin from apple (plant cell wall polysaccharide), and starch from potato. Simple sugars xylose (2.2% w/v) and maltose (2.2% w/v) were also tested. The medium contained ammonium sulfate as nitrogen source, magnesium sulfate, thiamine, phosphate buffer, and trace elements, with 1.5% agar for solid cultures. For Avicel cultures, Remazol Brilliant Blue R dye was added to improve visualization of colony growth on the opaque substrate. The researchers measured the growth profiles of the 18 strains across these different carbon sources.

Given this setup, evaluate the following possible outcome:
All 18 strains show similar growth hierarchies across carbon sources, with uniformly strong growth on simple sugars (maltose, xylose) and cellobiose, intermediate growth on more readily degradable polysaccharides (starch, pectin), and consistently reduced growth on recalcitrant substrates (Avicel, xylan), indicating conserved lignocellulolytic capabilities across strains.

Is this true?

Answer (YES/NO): NO